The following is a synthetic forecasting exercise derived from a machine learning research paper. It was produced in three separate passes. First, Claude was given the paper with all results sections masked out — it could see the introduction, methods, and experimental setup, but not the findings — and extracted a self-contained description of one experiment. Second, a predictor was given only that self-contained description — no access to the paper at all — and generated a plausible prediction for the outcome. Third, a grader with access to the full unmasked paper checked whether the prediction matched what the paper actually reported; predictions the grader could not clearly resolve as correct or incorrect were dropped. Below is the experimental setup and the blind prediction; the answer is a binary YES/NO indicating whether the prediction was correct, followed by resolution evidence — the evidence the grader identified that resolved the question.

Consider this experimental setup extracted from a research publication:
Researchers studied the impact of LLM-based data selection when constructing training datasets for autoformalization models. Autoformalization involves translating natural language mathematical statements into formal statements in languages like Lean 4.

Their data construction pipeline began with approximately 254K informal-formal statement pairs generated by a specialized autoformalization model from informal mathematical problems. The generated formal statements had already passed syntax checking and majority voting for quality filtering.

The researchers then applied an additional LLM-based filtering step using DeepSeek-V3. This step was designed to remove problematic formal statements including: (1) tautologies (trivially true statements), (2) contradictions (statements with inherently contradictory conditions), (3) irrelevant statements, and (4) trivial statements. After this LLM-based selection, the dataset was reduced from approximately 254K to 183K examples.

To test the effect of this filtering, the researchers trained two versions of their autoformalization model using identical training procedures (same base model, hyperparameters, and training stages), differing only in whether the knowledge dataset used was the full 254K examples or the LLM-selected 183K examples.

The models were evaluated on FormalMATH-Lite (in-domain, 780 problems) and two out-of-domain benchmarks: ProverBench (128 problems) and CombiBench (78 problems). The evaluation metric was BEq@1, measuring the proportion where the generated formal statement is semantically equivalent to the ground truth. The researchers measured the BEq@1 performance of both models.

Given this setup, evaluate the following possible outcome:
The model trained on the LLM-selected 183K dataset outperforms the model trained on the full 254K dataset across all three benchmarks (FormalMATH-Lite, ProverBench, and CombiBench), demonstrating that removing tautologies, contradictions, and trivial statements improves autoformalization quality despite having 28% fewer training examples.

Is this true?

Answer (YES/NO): NO